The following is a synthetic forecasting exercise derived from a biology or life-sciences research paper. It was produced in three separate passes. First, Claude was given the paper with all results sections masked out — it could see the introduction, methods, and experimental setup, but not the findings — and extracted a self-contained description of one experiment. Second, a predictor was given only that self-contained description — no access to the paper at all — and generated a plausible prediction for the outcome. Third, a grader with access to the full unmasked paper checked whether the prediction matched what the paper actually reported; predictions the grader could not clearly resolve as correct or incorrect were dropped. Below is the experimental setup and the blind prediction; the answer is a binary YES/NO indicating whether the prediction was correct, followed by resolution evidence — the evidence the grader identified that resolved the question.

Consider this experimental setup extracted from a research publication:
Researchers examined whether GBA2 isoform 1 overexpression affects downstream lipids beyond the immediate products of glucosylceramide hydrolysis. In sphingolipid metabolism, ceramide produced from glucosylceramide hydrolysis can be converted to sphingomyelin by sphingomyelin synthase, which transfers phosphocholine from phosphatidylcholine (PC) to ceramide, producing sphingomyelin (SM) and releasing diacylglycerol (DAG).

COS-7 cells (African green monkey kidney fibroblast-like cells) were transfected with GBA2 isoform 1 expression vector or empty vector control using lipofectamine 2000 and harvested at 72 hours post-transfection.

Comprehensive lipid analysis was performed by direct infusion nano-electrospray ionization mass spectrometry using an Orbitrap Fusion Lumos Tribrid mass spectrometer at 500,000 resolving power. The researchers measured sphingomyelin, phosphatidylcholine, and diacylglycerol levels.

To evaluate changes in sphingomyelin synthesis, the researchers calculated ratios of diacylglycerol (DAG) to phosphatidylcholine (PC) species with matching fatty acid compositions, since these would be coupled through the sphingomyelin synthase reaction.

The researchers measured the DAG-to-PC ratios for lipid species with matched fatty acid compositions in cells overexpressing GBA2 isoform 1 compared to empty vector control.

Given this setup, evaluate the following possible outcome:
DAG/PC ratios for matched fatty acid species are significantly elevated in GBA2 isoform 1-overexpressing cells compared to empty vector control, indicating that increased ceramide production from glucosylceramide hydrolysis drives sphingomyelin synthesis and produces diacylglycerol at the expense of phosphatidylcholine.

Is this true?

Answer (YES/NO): NO